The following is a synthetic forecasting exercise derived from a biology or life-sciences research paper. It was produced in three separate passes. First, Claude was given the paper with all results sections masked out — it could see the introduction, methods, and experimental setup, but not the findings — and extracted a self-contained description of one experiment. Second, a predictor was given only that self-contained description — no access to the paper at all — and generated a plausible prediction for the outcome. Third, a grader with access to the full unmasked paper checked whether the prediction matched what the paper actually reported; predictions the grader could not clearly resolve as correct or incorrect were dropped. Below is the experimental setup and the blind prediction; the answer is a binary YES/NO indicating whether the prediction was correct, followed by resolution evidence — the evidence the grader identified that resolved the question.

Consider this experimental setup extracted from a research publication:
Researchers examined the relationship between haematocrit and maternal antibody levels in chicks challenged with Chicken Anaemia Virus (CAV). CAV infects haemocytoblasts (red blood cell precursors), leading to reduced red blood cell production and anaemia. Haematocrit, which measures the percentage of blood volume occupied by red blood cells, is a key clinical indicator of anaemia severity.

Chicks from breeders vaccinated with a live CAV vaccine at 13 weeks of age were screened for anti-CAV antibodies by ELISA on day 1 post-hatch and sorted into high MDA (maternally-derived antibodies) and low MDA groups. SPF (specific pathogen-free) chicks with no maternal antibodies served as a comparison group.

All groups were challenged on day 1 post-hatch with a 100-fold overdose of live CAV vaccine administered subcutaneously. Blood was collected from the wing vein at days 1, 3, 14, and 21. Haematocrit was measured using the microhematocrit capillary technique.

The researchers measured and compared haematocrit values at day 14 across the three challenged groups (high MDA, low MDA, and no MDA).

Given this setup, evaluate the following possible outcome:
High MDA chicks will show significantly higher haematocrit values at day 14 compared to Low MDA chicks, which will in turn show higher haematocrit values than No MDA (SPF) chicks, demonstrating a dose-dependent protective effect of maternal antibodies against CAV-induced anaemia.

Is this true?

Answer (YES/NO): NO